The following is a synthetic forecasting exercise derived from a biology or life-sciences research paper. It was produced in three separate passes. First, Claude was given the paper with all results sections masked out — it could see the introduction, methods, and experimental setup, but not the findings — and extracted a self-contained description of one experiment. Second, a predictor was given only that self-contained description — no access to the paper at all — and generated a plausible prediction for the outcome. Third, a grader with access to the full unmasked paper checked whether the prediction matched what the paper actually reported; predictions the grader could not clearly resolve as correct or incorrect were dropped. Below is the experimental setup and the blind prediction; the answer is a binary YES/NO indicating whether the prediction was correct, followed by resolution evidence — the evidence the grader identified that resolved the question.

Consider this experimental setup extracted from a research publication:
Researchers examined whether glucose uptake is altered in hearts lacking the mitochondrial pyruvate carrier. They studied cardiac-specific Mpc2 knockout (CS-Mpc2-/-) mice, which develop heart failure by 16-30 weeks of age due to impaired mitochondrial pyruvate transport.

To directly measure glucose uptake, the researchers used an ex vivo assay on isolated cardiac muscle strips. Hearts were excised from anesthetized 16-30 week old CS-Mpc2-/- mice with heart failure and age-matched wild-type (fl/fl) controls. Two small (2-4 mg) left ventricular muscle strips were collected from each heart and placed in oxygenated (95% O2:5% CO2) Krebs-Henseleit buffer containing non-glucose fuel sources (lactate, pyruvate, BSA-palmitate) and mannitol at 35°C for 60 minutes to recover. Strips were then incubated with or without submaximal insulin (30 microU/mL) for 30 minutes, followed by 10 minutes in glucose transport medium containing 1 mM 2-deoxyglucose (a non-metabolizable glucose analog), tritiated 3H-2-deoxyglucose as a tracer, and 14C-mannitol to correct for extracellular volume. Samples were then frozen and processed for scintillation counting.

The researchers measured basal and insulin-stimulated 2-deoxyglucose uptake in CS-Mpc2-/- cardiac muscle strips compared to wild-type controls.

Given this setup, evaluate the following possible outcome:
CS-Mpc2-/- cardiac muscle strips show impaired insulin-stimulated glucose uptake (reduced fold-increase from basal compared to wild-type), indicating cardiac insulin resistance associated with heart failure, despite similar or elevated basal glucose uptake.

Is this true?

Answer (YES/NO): NO